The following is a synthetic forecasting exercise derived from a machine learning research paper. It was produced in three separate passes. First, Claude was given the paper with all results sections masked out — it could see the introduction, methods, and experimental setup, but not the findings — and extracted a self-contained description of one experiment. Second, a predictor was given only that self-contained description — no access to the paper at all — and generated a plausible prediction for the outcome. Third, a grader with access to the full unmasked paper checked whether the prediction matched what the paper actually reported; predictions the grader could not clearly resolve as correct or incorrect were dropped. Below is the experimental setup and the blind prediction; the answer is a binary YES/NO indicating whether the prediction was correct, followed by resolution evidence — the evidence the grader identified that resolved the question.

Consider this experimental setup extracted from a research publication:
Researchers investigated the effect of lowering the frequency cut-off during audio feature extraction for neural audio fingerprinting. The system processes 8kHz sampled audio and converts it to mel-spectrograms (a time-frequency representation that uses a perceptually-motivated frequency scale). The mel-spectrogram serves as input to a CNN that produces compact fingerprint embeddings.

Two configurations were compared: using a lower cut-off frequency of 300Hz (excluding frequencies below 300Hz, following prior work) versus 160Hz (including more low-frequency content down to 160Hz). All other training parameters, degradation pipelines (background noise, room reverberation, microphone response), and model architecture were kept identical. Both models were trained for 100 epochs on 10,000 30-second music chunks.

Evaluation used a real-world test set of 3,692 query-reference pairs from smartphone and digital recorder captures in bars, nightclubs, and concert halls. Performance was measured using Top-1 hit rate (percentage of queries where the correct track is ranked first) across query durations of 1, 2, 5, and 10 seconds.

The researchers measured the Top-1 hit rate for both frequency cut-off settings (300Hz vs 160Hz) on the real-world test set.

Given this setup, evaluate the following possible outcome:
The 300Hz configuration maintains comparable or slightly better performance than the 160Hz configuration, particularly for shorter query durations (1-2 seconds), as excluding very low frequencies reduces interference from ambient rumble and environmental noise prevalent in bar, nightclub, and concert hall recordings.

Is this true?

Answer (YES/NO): NO